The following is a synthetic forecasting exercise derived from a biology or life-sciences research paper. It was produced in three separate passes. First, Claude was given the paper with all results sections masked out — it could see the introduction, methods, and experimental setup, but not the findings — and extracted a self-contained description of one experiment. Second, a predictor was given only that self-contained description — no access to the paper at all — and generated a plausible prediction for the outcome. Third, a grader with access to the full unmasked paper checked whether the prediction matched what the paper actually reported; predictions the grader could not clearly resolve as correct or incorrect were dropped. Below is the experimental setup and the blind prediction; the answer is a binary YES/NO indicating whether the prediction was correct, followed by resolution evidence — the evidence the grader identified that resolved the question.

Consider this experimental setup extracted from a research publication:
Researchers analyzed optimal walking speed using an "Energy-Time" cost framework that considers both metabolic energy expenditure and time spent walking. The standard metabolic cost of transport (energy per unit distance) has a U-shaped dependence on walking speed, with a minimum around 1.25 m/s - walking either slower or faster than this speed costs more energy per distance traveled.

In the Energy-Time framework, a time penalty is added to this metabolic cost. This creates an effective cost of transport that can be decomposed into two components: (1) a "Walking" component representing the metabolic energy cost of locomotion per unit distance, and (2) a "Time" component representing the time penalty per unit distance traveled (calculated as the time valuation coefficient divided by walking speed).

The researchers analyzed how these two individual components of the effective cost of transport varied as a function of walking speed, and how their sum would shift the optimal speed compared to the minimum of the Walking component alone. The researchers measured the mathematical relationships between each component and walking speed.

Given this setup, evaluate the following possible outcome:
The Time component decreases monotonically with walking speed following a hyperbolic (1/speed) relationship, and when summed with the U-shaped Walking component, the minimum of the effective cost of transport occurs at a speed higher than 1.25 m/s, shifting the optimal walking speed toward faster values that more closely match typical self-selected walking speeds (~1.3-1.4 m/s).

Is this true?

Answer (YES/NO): NO